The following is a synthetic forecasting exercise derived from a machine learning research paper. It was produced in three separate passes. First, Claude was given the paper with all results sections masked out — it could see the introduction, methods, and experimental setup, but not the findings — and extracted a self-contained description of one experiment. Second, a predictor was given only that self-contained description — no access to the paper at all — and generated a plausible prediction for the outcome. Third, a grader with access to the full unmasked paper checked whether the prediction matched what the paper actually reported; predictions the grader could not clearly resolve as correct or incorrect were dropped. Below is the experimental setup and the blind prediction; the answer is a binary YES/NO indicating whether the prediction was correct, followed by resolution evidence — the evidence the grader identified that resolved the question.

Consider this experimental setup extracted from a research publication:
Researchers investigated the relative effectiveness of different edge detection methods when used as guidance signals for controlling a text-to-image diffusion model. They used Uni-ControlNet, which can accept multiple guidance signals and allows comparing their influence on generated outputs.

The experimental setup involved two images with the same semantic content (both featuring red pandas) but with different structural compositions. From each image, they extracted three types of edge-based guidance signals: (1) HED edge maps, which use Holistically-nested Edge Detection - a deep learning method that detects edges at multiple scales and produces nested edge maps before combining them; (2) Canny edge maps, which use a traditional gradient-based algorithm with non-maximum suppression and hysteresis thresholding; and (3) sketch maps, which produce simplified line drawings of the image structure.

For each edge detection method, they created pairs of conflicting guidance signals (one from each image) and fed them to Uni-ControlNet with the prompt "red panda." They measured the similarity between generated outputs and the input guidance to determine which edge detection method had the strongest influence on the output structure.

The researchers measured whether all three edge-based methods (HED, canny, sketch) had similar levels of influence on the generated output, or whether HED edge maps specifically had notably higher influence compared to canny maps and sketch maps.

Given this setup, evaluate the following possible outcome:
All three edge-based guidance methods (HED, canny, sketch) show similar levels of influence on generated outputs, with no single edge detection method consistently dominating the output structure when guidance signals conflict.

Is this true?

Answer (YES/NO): NO